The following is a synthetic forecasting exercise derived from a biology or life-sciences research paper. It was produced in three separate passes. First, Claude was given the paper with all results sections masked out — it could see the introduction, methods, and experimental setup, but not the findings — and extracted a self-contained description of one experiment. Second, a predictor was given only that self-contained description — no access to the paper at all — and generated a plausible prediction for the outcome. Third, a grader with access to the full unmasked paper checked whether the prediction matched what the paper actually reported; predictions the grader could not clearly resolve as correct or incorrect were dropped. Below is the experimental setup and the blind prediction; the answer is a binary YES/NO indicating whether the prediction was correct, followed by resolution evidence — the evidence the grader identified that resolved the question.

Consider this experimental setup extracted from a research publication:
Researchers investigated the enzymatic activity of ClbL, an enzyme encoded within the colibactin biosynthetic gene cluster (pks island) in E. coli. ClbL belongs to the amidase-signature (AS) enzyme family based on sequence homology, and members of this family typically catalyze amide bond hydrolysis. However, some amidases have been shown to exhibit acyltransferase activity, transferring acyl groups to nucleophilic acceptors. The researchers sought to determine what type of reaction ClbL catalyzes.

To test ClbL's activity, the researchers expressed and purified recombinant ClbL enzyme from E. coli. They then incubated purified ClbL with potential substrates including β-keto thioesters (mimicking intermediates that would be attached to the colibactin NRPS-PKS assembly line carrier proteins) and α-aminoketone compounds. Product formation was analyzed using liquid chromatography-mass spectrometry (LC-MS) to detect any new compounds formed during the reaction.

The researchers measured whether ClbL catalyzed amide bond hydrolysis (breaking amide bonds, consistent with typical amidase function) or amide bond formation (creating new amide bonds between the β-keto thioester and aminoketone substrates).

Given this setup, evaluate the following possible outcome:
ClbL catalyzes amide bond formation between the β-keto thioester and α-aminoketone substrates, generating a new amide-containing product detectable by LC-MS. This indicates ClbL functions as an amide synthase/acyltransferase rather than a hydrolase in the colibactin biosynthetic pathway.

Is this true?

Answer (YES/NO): YES